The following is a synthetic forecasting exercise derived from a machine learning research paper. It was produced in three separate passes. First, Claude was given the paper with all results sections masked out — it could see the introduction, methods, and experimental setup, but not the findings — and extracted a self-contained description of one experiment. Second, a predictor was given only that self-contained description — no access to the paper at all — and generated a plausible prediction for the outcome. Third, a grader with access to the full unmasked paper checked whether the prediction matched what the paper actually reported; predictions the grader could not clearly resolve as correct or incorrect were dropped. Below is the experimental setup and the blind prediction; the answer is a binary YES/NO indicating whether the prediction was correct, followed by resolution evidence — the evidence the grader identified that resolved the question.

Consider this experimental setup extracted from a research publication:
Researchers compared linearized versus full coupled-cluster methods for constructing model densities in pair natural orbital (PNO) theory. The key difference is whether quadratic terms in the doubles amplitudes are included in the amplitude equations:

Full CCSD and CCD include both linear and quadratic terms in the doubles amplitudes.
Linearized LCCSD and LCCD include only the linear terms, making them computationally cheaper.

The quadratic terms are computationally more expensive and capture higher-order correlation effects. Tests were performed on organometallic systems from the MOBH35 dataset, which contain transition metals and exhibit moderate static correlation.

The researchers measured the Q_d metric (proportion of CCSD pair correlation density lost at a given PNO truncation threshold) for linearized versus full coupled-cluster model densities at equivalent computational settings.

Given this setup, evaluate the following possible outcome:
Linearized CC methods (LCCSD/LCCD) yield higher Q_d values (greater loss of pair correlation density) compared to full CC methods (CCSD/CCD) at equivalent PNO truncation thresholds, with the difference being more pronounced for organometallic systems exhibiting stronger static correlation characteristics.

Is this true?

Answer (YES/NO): NO